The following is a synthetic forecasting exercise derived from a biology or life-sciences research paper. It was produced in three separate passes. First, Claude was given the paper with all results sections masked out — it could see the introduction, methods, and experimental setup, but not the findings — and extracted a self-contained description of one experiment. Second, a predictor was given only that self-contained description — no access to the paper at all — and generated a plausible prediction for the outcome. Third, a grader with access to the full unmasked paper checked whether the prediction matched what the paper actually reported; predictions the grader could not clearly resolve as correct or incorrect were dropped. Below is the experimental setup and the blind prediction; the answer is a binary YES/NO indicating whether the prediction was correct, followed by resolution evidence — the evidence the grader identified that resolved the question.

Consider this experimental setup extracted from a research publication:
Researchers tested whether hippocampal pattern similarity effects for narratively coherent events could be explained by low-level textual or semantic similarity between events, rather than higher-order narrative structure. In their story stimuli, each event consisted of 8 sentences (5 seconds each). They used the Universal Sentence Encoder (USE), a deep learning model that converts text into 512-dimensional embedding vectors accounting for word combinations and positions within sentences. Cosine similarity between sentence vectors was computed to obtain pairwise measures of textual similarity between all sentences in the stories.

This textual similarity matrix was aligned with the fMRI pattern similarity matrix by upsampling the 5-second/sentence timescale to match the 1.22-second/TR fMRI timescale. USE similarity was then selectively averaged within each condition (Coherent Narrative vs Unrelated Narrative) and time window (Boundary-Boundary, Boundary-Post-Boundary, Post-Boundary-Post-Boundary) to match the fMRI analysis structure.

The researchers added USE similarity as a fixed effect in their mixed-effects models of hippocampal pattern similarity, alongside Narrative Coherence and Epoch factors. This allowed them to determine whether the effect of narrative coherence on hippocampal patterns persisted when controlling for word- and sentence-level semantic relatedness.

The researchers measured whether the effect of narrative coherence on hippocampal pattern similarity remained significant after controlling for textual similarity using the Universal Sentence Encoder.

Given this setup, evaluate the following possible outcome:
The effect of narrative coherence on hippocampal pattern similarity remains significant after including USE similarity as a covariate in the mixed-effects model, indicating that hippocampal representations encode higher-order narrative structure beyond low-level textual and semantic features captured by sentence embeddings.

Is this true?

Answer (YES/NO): YES